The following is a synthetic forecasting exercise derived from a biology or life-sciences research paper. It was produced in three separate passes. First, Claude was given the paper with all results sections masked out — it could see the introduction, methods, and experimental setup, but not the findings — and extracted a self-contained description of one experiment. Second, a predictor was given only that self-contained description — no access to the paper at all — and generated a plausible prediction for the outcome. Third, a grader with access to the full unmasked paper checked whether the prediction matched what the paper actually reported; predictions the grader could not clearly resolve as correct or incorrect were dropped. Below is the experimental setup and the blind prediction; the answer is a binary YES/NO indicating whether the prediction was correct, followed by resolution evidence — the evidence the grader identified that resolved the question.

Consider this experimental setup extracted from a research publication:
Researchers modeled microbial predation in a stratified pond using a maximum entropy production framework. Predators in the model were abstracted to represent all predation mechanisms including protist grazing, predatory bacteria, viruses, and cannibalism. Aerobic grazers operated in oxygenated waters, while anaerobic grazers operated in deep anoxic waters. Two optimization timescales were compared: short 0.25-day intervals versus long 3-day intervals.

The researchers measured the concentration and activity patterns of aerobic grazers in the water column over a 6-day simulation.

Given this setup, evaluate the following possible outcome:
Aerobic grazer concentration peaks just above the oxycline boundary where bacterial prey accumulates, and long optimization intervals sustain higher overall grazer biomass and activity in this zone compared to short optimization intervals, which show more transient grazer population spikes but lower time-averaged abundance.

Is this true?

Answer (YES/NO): NO